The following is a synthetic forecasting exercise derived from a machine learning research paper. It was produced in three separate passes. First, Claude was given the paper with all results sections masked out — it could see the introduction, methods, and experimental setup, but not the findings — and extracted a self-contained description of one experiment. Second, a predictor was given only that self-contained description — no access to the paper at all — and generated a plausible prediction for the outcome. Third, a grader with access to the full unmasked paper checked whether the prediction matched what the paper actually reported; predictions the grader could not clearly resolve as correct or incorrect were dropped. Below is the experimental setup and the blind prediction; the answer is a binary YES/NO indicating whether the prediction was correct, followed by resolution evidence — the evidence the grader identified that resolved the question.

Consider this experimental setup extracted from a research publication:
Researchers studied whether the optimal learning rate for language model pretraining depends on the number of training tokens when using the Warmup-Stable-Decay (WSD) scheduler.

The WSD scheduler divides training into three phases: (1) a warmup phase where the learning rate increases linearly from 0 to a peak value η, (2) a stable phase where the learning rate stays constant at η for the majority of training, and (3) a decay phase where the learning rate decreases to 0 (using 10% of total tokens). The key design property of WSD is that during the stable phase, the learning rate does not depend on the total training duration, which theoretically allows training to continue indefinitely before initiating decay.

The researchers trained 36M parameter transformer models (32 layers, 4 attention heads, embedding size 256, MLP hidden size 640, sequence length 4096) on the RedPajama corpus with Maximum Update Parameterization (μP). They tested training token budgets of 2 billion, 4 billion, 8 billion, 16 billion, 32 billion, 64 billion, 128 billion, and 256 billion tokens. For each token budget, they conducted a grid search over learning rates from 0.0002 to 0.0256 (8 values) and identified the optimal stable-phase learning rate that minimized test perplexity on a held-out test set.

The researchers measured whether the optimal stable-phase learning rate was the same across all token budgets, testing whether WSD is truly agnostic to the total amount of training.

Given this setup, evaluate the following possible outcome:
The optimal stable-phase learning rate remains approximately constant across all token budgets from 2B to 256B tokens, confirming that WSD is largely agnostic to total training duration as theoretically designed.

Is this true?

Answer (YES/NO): NO